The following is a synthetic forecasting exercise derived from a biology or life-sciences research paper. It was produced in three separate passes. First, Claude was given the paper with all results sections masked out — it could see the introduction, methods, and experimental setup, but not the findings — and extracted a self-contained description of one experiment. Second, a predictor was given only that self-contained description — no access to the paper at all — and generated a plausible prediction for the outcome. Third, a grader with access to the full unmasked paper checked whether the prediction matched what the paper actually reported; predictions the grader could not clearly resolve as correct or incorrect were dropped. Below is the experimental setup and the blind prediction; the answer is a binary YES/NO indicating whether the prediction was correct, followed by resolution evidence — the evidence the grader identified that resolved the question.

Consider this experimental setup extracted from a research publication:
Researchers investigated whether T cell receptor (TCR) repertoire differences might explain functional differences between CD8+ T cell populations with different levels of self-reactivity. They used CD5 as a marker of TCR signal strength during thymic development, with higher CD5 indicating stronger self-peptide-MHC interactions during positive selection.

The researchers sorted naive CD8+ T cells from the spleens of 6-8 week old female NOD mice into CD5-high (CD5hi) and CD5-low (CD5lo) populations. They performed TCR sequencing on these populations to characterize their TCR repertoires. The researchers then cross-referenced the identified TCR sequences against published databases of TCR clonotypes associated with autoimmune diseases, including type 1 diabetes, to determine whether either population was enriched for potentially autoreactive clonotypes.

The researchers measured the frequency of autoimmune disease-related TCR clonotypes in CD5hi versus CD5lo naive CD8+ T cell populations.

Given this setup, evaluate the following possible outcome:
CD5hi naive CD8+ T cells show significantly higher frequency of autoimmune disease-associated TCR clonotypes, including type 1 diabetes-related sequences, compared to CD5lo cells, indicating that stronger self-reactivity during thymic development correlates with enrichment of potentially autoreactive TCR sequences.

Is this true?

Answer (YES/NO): YES